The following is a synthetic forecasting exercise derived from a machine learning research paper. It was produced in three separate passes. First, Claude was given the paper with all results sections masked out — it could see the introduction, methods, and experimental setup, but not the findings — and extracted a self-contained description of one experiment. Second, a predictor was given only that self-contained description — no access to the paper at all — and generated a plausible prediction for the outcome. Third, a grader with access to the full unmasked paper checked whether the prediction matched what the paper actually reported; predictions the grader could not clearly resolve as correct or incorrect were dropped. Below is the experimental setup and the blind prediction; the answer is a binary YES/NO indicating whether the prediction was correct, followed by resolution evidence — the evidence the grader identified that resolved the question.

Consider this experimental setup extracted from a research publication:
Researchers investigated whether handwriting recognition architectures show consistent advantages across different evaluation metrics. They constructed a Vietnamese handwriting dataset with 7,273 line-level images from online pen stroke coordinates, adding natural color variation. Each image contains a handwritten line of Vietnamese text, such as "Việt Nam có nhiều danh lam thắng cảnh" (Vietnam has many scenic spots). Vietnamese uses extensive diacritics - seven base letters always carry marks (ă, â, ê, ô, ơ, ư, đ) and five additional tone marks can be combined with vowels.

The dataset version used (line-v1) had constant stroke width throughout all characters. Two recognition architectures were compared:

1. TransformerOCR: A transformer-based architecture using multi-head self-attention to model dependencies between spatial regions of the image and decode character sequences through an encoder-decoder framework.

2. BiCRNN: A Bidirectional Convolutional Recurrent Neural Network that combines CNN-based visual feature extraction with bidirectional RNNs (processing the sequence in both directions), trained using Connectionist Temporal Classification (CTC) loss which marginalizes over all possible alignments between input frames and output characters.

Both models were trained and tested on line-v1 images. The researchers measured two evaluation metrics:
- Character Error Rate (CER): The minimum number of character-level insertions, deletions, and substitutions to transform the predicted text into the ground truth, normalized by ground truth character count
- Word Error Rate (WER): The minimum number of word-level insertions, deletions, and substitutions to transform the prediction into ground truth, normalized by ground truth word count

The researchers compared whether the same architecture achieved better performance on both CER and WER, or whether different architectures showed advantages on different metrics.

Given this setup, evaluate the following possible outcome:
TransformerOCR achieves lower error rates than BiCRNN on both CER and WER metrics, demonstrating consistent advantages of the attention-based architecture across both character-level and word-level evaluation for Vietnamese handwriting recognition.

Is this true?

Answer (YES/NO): YES